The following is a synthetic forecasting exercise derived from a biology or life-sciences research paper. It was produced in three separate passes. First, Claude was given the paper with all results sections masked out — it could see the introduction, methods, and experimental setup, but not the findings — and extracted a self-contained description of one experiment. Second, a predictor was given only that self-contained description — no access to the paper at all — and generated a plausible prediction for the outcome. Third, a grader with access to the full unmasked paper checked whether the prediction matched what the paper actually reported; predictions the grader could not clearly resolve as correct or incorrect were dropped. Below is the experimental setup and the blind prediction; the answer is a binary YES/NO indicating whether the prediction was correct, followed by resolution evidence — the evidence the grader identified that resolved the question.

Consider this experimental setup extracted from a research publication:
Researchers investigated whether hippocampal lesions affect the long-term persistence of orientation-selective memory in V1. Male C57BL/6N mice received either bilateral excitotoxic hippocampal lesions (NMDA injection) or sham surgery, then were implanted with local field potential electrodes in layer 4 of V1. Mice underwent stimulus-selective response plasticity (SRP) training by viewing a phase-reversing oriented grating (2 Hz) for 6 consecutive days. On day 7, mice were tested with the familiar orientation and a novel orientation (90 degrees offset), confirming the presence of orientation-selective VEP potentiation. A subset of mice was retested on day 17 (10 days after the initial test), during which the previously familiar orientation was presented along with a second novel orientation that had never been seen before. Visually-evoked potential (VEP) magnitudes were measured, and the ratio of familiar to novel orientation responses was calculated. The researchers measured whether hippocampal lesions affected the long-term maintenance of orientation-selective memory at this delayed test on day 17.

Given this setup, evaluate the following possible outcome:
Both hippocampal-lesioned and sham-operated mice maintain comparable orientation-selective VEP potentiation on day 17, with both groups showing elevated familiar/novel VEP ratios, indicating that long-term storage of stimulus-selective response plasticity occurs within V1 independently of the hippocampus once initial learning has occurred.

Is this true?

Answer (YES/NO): YES